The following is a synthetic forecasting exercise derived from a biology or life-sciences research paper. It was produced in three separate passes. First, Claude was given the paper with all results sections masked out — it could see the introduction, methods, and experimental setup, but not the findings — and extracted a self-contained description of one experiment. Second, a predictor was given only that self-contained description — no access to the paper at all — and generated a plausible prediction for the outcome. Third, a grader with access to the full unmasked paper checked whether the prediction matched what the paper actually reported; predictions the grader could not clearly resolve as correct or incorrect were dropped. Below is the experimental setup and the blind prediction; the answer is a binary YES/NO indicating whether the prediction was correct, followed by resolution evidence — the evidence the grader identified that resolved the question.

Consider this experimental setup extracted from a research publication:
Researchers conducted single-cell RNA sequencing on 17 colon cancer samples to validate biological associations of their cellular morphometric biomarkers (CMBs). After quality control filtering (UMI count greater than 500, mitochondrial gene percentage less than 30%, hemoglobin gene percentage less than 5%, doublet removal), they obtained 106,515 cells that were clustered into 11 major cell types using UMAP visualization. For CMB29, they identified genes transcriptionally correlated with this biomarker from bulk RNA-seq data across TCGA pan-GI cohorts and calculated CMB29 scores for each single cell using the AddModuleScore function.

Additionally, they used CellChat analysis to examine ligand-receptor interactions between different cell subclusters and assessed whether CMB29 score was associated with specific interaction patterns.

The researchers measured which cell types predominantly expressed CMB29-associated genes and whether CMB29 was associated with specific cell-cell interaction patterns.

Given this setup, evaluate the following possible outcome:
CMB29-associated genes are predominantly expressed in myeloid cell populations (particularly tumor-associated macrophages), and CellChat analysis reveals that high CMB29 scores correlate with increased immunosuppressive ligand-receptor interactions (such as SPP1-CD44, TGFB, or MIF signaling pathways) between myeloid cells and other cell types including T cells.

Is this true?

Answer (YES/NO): NO